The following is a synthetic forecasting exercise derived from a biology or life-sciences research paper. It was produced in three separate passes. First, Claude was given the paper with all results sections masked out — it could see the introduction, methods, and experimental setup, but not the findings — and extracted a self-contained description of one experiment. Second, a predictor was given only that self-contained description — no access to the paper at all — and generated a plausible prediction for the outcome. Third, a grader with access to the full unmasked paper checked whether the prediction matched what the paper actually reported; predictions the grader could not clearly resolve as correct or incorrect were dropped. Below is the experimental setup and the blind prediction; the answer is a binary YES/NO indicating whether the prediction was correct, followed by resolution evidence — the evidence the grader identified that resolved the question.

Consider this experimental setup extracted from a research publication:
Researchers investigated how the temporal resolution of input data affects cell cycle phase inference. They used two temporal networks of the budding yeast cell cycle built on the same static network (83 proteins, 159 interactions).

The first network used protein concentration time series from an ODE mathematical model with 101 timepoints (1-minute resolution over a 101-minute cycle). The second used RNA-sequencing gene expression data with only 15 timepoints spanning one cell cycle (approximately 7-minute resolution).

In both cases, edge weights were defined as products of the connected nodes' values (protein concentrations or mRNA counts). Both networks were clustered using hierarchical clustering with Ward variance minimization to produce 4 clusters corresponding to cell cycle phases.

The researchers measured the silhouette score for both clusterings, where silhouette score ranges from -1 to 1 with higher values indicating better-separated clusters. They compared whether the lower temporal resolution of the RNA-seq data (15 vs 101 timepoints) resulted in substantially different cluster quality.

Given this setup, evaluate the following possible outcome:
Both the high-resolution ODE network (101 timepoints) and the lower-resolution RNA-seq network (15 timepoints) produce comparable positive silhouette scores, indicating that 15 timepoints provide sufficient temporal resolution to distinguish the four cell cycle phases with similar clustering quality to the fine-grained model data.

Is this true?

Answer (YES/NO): NO